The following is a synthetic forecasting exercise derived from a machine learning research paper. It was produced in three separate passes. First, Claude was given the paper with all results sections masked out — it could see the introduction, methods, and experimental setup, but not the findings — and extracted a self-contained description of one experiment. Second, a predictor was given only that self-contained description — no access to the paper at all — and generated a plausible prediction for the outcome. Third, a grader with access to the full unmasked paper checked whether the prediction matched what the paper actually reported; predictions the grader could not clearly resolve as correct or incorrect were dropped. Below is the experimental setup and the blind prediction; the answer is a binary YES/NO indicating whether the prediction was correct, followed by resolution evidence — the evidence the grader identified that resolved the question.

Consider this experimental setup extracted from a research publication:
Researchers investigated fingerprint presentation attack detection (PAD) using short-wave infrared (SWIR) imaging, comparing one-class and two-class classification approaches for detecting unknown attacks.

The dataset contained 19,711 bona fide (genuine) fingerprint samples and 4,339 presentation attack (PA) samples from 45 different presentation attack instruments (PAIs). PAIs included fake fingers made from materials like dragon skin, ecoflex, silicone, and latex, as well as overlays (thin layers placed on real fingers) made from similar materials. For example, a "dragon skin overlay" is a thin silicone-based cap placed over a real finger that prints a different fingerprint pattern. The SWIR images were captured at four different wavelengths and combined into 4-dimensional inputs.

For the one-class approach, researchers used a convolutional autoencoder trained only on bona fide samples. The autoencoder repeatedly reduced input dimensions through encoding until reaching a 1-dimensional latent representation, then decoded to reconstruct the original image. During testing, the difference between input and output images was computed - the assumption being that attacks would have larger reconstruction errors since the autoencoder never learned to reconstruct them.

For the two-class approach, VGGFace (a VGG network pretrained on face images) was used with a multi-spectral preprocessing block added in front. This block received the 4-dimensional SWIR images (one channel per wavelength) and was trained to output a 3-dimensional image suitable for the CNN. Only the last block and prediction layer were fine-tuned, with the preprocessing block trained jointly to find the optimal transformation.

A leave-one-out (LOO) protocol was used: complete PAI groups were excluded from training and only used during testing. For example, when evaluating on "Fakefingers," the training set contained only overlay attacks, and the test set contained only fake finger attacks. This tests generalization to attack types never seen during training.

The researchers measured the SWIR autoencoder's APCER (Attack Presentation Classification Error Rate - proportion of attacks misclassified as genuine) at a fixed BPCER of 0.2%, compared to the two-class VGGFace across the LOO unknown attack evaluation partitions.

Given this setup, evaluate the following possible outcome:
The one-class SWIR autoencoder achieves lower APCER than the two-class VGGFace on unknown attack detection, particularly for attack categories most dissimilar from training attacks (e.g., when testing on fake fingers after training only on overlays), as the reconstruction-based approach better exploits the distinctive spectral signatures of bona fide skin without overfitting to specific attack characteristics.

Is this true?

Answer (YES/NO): NO